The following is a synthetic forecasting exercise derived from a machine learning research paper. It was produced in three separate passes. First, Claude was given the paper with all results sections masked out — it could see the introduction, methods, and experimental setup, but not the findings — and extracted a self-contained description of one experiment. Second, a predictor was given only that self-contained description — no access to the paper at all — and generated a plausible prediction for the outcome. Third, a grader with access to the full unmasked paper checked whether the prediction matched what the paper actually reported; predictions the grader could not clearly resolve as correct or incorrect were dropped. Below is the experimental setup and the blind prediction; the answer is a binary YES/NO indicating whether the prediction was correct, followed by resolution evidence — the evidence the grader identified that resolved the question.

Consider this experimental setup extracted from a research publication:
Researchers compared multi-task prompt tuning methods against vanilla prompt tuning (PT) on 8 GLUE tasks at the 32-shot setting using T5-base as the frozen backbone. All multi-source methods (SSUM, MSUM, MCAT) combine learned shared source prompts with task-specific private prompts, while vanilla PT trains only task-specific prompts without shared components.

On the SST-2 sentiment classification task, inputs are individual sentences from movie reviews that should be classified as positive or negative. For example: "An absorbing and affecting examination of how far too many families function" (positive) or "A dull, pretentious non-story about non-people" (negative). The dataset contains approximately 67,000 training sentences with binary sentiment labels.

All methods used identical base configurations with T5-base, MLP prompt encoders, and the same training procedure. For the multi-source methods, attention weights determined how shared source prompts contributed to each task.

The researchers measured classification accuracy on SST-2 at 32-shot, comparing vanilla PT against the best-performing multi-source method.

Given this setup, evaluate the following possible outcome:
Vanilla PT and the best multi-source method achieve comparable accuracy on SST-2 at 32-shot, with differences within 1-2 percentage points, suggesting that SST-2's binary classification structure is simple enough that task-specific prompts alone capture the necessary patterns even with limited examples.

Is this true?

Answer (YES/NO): NO